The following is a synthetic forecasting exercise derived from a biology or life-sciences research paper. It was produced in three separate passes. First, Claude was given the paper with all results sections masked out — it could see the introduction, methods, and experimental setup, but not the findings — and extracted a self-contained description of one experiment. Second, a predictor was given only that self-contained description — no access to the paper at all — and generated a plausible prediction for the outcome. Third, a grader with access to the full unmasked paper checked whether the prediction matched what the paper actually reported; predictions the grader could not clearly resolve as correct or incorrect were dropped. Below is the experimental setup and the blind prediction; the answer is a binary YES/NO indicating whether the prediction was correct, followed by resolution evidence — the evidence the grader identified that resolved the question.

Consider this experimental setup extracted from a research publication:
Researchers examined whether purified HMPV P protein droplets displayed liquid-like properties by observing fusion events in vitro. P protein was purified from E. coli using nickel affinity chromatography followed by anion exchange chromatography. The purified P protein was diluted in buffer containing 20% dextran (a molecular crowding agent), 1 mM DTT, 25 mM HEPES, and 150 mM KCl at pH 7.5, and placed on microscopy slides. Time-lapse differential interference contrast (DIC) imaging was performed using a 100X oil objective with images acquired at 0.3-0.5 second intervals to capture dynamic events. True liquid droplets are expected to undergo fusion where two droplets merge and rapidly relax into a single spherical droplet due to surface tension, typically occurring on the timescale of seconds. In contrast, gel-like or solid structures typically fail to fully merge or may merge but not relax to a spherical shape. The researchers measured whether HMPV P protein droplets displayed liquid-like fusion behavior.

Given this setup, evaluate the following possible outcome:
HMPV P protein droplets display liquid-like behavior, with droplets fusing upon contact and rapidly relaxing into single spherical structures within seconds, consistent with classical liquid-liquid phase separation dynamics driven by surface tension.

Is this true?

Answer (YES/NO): YES